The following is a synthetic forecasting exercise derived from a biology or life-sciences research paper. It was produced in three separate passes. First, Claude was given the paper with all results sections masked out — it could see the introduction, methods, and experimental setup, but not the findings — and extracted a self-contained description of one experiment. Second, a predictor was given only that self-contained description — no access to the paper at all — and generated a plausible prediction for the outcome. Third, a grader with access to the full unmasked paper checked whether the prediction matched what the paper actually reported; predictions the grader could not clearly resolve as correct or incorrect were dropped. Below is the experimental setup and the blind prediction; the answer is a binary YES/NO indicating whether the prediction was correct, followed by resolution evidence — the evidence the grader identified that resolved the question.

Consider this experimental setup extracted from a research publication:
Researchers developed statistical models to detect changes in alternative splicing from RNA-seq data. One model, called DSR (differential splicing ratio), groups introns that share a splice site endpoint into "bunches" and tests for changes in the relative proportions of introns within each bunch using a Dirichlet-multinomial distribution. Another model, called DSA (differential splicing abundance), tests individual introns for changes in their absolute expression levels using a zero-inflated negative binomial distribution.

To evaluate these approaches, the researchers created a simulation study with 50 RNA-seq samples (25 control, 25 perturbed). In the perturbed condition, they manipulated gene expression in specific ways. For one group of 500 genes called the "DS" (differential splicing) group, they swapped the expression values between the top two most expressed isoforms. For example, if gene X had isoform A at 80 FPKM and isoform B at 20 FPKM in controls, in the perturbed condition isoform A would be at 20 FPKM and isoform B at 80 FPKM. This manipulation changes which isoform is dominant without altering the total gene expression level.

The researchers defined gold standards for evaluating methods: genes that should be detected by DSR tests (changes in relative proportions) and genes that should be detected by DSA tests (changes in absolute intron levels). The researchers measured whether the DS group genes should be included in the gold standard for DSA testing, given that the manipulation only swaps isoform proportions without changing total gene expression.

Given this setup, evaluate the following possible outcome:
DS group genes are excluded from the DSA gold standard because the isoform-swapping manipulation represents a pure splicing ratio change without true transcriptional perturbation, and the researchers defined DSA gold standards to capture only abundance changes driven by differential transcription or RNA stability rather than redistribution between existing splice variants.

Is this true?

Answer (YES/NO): NO